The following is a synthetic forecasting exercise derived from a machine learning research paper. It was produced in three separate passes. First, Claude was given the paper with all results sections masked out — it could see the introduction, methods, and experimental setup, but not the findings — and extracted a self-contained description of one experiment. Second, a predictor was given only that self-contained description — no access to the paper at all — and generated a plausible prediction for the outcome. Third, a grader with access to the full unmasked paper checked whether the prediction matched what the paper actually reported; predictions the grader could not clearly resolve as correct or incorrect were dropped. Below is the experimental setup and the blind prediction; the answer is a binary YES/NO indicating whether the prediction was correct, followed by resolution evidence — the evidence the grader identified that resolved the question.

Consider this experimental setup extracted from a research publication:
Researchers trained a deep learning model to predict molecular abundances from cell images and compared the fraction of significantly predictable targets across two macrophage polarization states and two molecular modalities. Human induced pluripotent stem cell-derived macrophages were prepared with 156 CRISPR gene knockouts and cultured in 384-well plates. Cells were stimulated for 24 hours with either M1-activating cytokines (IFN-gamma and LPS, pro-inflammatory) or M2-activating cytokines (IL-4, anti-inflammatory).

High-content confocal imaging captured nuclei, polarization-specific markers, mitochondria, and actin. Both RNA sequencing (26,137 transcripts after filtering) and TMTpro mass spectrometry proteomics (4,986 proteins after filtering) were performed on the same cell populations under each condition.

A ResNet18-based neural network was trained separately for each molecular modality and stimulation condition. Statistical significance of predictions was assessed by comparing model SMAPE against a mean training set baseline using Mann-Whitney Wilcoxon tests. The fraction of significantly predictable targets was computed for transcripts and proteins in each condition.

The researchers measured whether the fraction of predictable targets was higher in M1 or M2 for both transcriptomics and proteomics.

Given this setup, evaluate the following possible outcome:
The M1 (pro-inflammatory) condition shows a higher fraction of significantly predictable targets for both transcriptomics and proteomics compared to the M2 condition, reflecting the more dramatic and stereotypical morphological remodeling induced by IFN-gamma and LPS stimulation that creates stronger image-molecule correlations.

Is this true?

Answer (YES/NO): NO